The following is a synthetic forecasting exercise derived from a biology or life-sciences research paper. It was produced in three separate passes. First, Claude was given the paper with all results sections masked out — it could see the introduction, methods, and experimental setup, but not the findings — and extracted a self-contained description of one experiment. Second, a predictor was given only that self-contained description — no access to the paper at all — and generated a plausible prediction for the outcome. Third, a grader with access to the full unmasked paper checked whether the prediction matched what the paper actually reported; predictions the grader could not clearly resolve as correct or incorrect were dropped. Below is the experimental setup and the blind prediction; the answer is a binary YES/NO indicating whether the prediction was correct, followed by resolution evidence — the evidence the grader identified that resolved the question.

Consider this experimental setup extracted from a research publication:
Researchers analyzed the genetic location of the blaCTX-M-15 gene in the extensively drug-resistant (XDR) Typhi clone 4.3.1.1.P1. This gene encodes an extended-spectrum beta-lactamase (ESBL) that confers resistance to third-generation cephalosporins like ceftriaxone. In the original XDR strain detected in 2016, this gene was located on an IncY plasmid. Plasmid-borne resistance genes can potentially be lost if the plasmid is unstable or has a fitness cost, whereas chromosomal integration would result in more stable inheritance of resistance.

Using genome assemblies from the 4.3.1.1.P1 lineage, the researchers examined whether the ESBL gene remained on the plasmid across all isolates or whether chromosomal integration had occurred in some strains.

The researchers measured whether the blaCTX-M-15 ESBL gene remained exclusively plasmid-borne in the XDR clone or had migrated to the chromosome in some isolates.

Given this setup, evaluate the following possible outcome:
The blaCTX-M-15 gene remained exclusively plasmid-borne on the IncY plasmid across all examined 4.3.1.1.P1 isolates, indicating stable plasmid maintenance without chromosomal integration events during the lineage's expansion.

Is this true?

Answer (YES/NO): NO